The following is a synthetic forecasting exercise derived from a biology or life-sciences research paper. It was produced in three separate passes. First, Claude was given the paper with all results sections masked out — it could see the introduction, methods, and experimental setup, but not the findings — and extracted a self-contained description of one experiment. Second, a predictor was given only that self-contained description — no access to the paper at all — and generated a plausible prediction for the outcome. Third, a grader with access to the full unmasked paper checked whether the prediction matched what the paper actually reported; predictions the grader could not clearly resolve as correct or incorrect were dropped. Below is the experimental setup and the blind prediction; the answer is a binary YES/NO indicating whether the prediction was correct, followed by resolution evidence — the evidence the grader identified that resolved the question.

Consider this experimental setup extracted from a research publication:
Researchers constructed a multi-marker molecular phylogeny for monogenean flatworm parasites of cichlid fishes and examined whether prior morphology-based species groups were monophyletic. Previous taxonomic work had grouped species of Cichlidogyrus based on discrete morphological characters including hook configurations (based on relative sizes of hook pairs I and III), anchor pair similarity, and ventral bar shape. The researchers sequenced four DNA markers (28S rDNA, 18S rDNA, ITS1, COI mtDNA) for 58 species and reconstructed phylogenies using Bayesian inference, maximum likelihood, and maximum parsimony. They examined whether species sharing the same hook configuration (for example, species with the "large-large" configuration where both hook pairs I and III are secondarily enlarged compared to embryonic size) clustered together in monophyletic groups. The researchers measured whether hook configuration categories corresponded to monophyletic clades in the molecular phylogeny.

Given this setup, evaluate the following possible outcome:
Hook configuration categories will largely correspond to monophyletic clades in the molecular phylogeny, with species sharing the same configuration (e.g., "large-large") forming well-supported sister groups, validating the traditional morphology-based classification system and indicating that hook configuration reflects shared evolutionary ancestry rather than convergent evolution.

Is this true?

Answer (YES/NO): NO